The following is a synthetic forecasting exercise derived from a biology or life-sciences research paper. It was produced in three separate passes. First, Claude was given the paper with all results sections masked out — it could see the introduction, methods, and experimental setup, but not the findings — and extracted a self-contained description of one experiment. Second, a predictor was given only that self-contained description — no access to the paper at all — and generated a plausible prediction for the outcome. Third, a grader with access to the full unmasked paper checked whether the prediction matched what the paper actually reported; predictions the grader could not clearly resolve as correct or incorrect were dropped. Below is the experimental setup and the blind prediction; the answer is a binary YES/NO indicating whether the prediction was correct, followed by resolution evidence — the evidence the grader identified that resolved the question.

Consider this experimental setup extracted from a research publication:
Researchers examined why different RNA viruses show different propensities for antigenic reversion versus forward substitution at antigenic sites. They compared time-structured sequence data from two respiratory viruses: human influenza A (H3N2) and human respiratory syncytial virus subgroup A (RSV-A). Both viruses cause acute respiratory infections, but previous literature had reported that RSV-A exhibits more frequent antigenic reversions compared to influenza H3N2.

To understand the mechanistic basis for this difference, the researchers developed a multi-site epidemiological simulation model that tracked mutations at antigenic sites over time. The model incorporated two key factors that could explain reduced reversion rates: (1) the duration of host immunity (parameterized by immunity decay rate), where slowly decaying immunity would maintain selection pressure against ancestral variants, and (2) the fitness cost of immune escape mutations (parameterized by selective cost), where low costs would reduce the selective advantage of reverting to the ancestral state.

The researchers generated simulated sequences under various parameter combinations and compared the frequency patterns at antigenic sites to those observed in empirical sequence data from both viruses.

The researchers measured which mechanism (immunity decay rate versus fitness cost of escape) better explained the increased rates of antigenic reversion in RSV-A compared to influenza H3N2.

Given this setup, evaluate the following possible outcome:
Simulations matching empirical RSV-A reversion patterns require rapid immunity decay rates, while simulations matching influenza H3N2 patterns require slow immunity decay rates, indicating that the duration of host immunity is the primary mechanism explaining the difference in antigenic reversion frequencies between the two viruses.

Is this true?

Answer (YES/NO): YES